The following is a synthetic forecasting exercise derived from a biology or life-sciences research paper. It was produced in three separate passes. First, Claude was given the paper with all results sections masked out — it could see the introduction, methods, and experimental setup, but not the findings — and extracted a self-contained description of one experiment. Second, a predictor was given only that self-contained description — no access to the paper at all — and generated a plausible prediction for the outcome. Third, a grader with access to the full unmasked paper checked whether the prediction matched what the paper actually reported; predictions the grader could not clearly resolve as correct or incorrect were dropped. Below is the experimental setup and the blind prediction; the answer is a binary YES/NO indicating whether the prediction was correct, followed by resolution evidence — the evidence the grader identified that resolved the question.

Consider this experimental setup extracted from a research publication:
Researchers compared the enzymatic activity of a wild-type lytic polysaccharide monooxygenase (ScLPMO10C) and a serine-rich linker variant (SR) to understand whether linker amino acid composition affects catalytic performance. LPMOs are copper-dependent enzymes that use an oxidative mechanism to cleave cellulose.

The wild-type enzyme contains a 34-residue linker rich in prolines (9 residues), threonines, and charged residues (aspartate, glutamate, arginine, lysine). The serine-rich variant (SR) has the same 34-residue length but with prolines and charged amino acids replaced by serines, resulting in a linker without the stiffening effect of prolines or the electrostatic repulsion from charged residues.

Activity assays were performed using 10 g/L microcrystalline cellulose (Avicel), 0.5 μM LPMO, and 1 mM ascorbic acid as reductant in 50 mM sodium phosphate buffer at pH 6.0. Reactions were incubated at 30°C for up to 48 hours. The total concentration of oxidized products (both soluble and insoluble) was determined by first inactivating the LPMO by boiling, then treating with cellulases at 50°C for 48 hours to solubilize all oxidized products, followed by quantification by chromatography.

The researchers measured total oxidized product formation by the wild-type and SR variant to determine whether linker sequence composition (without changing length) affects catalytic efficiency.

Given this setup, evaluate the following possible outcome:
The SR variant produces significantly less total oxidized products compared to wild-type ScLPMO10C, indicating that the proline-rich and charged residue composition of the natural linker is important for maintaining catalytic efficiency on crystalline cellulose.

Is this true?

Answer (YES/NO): NO